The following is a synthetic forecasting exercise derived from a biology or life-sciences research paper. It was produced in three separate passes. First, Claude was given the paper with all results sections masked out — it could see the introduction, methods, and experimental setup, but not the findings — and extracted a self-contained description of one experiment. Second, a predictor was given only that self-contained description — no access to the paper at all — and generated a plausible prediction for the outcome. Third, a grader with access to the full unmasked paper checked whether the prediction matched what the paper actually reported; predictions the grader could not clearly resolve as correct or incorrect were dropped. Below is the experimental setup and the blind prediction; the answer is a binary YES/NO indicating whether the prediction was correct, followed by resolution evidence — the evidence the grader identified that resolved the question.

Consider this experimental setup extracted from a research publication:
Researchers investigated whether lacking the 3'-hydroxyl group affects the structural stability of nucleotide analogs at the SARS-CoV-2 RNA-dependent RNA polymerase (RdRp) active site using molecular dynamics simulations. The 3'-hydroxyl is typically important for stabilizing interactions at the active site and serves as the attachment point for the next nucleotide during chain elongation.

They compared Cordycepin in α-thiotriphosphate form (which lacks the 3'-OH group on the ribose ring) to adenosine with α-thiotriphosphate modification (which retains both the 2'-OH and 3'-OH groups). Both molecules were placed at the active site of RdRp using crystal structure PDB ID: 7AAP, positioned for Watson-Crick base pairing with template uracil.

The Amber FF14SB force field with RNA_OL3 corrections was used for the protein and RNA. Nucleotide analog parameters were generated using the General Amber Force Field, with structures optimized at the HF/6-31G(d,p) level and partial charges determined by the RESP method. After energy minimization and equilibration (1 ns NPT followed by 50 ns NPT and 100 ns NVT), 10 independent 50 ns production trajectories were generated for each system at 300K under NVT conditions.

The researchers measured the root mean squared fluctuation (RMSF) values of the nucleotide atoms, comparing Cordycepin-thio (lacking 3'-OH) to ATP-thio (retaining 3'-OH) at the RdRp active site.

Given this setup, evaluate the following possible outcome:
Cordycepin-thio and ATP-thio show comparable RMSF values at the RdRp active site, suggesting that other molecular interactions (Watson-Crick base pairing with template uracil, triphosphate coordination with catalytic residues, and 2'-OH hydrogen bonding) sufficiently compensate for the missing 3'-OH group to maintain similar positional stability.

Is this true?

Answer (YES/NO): NO